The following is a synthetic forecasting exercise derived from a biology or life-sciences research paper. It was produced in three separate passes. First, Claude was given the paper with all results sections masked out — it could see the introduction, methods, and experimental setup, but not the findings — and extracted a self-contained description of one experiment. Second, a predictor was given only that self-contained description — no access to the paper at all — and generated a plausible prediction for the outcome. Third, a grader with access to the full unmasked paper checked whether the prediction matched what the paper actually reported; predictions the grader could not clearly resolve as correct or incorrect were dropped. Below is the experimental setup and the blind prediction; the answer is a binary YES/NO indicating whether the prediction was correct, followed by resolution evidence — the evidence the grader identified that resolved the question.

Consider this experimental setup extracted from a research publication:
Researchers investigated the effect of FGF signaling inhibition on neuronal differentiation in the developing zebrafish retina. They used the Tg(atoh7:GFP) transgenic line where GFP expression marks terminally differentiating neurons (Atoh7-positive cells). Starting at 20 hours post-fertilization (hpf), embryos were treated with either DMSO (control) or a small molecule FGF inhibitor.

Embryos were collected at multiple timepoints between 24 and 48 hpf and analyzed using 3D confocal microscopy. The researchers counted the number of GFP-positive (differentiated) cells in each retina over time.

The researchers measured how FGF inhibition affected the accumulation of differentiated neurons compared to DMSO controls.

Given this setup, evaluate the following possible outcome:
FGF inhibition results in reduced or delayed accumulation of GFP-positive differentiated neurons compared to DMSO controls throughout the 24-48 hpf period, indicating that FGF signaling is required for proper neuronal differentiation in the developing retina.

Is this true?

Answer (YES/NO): YES